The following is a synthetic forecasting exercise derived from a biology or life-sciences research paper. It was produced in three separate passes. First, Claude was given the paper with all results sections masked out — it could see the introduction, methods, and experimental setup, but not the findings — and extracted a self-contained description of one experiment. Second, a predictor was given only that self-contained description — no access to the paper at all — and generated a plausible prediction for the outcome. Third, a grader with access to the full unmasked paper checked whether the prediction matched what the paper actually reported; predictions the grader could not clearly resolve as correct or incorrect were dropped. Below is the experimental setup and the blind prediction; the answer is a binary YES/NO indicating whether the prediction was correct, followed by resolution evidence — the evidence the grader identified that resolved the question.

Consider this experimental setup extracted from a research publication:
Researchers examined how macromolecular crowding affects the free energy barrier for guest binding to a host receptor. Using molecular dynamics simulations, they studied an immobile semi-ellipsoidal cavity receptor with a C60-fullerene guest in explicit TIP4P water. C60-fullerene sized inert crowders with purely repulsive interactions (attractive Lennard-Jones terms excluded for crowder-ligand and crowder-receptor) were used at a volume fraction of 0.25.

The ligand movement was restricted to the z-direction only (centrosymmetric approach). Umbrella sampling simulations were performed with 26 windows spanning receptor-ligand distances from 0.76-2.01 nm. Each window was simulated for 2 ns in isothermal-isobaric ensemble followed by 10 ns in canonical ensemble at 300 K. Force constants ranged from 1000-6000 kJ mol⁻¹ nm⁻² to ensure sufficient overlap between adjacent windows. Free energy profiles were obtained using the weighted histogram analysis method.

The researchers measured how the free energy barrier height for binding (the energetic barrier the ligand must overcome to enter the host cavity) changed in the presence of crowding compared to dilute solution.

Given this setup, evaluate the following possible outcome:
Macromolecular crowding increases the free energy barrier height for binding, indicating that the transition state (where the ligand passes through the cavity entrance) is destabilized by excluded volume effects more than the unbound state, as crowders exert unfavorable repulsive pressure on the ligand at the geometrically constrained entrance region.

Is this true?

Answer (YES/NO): NO